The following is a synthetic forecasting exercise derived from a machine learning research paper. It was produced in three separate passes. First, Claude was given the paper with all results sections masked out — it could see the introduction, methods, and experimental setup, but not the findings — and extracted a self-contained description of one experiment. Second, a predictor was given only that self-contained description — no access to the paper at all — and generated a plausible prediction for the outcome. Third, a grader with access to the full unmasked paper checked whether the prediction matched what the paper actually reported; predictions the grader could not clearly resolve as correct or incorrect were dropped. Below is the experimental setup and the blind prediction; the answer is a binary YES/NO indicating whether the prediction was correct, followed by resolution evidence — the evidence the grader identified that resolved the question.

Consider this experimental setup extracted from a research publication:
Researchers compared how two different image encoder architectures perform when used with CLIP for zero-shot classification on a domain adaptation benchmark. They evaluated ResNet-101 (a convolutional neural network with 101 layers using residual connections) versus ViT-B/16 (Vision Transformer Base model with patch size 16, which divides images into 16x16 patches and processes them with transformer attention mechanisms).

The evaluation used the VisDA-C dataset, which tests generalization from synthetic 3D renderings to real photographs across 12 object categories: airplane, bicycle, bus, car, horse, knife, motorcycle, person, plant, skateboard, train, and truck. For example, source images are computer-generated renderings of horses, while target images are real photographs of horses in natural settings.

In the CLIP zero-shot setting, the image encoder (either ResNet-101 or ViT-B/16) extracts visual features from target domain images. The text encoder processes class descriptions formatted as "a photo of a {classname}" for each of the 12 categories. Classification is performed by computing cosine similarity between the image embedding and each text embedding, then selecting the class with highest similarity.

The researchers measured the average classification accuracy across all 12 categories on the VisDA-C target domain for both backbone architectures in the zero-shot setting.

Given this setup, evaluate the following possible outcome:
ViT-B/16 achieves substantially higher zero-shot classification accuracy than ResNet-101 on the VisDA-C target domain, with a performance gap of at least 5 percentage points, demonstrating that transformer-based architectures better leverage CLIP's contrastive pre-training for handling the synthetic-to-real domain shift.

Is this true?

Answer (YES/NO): NO